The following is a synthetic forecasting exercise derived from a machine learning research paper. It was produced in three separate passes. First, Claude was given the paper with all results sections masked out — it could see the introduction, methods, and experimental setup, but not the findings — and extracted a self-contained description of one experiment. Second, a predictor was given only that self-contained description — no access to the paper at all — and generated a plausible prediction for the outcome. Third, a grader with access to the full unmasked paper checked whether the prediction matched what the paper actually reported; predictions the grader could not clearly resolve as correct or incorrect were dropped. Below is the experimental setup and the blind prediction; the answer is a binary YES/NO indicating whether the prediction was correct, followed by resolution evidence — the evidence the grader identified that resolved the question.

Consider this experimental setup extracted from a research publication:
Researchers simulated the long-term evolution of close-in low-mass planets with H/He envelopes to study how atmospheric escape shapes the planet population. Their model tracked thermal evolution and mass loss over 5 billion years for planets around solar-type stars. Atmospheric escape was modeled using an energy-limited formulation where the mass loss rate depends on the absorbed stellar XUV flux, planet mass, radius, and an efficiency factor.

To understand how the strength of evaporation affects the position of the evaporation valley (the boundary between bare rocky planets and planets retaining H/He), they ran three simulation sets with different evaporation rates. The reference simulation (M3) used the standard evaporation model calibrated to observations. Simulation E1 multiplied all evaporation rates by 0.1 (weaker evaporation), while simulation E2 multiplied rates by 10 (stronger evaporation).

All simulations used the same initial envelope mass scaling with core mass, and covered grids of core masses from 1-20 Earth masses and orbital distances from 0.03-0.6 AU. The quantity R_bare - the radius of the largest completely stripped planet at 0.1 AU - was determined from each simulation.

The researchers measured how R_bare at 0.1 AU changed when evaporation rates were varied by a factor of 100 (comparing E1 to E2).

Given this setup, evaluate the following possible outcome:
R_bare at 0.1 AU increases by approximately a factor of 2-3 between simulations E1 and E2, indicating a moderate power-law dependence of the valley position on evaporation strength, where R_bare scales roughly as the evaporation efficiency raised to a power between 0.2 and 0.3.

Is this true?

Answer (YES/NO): NO